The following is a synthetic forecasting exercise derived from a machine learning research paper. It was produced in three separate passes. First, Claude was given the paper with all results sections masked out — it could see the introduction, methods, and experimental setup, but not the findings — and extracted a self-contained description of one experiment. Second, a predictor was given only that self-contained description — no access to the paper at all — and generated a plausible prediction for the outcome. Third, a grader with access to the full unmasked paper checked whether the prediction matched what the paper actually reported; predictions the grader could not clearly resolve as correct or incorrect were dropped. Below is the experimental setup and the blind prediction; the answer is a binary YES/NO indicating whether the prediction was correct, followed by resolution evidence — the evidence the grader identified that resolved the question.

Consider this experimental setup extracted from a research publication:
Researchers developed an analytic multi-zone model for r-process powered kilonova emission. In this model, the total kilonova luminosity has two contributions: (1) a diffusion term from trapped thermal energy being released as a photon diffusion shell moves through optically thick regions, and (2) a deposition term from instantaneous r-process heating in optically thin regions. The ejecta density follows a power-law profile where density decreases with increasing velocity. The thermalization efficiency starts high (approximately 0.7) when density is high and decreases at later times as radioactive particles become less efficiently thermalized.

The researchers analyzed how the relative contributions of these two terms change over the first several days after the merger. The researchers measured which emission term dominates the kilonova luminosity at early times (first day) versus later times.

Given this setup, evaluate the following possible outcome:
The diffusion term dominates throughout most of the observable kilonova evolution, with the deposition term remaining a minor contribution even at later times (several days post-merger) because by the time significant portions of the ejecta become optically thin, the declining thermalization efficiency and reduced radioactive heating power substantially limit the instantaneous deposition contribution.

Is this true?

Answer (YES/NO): NO